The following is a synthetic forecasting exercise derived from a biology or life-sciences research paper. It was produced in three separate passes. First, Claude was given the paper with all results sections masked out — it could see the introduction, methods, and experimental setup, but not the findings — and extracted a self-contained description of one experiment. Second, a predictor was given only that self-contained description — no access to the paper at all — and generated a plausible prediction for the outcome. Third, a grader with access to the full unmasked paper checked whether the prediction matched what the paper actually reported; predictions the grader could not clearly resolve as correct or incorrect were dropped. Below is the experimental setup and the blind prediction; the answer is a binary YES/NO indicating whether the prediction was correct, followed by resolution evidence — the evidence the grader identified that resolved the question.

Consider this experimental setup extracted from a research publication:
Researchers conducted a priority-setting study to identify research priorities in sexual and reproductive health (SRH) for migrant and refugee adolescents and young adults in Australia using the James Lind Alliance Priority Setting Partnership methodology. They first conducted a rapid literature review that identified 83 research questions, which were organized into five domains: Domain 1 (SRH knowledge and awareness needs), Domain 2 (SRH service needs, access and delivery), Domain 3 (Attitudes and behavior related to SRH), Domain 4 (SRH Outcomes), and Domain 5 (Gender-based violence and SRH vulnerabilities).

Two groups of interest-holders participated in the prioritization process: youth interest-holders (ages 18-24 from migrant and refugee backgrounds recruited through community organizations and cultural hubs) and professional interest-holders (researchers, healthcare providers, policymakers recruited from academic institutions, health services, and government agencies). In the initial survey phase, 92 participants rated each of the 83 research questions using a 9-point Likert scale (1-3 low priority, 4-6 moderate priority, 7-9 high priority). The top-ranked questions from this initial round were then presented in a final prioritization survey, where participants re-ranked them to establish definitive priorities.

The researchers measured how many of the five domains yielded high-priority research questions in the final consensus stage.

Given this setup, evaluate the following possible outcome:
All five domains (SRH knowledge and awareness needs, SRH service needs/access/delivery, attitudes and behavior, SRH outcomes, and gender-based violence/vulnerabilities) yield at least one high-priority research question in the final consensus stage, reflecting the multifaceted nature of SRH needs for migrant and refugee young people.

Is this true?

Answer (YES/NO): NO